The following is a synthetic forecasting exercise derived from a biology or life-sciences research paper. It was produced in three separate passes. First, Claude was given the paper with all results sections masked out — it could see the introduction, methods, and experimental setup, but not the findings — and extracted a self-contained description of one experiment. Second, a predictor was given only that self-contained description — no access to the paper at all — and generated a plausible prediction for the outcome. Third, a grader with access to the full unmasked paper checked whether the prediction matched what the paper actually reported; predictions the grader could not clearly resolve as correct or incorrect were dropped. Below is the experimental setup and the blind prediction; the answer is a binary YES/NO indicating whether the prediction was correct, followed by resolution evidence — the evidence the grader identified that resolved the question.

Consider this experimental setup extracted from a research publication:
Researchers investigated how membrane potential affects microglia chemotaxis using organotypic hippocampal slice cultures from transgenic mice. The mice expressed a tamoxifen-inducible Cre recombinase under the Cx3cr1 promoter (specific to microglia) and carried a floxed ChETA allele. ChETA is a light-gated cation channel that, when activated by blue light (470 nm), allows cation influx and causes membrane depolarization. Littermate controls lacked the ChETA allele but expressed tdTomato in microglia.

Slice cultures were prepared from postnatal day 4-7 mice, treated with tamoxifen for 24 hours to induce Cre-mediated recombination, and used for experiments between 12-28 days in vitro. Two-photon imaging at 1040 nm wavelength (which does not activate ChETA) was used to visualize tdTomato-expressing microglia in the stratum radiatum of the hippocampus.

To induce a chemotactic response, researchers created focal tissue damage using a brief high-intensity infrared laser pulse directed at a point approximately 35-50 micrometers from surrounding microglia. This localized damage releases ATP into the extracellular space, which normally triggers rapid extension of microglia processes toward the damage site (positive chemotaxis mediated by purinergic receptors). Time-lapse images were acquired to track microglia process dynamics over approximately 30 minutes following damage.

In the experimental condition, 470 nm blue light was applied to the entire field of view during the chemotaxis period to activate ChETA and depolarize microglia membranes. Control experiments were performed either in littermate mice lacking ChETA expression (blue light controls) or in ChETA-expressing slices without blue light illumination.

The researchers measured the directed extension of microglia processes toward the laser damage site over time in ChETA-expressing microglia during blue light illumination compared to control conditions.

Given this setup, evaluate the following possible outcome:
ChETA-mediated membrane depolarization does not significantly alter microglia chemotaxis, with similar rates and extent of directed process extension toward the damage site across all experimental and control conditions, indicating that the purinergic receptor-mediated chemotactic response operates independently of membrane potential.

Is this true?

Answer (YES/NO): NO